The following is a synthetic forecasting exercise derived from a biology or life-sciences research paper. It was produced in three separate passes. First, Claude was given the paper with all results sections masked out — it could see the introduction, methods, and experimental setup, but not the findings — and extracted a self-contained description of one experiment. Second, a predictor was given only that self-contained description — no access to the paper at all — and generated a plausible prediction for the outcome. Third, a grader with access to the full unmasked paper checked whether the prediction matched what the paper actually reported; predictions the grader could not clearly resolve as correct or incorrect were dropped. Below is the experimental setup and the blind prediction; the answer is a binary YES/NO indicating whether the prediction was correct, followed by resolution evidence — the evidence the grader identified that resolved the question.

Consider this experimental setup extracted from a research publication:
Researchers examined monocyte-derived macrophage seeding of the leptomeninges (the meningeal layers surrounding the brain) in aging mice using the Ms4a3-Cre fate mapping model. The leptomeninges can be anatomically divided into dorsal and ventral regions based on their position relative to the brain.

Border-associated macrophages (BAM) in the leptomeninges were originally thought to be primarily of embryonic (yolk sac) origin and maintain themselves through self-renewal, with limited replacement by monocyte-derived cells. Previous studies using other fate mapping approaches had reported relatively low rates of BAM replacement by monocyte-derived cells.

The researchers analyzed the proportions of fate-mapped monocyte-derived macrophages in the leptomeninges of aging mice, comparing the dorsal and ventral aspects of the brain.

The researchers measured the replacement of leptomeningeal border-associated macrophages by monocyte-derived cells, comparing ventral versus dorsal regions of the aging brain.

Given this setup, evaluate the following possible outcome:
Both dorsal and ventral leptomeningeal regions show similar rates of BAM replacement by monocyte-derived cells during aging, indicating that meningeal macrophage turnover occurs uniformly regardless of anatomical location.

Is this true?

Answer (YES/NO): NO